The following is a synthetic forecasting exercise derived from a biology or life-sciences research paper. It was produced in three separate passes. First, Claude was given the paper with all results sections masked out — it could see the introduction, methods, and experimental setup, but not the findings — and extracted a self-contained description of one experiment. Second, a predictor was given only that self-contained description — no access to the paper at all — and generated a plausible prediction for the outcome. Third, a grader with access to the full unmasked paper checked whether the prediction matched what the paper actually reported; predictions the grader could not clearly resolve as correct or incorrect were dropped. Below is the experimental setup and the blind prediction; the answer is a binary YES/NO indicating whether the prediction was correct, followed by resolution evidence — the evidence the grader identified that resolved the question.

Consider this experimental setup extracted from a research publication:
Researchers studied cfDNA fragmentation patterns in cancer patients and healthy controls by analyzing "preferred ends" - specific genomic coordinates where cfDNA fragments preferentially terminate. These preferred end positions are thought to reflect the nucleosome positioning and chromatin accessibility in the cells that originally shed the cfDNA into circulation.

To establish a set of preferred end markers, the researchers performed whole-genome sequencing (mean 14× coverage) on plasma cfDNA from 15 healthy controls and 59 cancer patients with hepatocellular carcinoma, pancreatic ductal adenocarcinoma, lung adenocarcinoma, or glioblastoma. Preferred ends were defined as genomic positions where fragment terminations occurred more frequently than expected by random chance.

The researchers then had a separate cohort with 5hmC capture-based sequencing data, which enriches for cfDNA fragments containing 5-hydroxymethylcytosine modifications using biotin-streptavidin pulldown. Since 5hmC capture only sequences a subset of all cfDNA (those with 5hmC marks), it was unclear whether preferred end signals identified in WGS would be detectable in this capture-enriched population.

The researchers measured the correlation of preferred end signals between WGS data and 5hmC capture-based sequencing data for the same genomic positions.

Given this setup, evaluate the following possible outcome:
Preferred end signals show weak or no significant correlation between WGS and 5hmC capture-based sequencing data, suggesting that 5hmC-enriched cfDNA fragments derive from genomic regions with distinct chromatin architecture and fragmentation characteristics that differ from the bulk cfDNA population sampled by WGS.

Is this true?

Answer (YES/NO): NO